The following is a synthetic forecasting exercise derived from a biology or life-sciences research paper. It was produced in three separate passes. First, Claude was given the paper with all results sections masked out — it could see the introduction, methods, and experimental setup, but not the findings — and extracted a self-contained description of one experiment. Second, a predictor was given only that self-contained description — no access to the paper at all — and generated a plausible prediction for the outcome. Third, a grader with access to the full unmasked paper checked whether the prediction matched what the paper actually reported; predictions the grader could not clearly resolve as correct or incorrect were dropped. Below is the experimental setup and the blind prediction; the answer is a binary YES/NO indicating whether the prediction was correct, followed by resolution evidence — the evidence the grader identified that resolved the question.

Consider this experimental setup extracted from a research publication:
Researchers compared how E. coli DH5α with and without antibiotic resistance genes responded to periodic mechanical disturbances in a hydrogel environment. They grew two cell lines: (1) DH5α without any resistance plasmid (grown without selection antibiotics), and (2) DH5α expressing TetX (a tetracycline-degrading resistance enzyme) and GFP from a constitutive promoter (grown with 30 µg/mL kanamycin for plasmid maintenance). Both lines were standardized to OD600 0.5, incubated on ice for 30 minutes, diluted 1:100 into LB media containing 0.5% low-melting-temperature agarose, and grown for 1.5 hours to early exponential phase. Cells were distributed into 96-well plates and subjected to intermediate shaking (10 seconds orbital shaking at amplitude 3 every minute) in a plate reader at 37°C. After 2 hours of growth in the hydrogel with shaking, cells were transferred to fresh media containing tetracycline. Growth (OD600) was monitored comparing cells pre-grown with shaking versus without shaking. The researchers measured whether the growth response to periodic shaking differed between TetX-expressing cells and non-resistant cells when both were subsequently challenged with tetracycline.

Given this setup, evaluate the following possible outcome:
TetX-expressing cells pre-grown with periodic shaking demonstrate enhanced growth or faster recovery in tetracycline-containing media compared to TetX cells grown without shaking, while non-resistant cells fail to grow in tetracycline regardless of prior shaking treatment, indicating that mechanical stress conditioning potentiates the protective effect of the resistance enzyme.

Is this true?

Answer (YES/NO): NO